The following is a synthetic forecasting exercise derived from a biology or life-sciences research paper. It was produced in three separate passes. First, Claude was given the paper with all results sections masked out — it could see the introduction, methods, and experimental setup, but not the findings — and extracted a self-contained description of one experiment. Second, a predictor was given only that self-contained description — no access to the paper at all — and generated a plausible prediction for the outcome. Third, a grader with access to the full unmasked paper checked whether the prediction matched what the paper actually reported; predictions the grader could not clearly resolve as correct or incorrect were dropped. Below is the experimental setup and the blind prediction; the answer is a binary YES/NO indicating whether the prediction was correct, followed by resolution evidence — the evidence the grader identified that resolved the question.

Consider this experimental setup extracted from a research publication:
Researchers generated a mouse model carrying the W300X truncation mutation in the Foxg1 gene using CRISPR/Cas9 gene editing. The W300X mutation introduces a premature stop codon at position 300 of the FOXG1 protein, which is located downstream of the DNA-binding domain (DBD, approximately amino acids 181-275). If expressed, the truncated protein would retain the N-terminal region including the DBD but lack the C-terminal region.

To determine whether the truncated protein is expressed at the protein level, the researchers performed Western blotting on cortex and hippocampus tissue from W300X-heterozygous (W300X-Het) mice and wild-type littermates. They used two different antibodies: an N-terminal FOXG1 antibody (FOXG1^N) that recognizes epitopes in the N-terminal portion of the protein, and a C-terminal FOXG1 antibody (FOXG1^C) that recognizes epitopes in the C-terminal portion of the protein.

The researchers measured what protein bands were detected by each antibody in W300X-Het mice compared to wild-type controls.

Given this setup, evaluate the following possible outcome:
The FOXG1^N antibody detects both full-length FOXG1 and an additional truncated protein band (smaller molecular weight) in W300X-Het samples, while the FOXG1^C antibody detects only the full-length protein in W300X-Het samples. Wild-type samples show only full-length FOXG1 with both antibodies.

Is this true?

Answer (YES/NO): NO